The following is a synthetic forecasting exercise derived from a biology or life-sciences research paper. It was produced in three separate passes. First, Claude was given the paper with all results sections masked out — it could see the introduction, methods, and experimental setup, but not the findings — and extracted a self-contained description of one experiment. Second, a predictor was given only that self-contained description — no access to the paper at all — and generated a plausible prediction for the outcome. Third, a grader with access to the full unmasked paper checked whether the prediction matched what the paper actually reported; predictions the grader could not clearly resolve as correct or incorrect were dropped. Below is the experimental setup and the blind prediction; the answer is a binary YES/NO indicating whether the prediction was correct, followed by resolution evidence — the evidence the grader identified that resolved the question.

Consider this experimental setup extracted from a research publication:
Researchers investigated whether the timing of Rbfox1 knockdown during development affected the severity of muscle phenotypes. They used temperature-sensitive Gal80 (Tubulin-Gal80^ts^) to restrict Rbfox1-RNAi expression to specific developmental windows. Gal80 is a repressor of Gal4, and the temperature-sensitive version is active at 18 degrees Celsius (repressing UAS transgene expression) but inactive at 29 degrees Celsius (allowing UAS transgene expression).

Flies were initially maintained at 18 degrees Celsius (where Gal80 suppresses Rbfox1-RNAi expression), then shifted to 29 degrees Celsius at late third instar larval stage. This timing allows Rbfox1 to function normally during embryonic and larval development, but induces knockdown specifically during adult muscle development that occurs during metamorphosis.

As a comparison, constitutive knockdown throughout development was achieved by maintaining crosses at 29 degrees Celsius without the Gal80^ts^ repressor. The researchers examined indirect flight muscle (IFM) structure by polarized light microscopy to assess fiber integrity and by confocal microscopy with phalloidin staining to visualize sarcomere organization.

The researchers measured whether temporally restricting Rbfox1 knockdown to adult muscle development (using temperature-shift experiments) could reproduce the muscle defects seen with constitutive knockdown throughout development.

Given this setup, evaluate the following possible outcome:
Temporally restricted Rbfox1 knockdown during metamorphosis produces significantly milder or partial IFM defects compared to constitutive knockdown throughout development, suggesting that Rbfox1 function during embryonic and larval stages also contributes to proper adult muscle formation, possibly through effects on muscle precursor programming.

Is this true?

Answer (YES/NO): NO